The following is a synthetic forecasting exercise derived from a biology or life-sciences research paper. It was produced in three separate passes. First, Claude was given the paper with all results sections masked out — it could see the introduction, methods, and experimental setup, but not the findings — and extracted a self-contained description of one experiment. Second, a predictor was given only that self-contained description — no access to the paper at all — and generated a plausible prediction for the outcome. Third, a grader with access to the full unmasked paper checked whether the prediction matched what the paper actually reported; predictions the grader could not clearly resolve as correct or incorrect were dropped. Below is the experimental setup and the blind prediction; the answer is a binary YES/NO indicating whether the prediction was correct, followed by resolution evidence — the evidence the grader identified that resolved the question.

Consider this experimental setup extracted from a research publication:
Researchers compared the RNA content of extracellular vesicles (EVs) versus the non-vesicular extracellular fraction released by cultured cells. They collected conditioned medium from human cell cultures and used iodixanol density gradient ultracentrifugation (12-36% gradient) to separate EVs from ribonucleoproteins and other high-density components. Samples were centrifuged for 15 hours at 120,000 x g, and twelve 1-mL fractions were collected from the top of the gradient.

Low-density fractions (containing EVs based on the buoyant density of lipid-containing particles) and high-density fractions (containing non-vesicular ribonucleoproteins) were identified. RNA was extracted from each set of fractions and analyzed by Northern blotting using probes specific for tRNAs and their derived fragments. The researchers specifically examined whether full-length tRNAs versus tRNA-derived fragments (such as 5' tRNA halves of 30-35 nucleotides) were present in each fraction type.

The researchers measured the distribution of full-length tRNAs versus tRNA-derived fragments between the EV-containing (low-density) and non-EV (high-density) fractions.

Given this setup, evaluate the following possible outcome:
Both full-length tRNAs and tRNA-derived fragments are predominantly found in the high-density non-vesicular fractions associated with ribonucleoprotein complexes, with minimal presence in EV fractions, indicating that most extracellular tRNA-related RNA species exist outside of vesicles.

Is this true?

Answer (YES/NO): NO